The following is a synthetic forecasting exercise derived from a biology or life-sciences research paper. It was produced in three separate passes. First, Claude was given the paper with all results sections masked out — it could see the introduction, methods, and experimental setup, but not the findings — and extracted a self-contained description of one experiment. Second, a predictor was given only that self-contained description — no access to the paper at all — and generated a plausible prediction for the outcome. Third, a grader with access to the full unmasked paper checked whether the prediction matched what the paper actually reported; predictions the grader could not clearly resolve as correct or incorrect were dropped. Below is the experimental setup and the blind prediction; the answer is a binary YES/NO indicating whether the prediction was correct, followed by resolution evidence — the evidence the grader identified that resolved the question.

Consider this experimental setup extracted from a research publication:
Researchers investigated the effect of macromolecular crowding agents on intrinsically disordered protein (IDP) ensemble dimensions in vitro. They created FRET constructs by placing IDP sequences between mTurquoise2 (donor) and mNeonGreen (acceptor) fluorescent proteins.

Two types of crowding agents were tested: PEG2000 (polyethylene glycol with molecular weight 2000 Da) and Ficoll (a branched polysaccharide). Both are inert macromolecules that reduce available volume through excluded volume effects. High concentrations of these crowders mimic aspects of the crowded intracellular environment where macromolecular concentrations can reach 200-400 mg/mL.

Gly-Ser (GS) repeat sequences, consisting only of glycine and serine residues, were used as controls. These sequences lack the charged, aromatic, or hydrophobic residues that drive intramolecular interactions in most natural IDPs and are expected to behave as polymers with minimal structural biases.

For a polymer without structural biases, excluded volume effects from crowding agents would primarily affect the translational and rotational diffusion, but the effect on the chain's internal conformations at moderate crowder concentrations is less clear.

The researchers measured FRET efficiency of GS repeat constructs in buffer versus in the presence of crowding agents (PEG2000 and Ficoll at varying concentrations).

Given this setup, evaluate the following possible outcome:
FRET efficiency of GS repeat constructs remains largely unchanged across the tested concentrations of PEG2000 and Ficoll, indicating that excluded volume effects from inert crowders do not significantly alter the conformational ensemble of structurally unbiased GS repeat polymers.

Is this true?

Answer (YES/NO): NO